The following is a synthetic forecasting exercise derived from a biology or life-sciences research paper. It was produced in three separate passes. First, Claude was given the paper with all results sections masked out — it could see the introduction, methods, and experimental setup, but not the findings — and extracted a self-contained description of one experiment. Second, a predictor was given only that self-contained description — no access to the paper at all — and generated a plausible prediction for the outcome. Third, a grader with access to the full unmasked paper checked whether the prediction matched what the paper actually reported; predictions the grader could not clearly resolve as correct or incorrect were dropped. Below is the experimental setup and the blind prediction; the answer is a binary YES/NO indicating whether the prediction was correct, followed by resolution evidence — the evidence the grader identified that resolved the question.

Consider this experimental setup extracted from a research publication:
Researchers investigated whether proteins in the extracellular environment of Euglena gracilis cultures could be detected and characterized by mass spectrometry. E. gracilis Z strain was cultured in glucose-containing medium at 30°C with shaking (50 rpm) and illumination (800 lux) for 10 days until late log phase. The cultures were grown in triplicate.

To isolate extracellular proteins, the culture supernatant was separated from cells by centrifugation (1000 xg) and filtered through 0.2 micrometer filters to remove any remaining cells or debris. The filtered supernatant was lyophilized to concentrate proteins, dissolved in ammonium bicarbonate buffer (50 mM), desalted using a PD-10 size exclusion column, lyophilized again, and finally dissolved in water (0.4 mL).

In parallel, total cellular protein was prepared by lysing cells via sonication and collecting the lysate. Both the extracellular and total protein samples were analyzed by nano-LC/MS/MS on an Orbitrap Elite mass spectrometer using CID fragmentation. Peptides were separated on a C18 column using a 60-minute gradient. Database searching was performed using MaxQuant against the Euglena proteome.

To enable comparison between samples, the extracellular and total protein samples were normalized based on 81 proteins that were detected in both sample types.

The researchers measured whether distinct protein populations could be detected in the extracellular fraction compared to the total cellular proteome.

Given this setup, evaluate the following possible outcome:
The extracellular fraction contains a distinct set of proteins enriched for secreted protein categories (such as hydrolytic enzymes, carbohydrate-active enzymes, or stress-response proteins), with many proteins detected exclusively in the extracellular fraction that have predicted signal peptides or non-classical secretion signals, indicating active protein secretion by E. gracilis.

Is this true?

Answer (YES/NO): NO